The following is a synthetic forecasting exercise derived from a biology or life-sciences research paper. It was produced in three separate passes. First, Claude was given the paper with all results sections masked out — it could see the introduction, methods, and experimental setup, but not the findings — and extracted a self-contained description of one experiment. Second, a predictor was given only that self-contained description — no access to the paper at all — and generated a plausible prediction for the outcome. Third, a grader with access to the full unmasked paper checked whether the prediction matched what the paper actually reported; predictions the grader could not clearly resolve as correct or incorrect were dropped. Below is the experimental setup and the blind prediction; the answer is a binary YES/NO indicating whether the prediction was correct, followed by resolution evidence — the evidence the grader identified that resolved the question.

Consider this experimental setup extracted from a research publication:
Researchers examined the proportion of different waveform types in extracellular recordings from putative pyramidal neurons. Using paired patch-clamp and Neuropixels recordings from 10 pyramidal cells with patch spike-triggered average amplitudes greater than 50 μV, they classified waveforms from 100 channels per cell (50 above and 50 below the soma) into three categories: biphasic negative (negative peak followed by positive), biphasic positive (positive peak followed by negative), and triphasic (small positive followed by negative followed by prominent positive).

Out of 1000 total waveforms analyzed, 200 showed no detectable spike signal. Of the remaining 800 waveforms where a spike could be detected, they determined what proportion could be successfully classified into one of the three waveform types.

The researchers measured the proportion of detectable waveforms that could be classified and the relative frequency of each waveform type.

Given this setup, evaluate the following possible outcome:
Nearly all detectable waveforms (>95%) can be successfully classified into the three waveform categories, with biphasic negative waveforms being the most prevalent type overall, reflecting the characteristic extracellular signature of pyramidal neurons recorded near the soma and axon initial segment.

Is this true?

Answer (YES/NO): NO